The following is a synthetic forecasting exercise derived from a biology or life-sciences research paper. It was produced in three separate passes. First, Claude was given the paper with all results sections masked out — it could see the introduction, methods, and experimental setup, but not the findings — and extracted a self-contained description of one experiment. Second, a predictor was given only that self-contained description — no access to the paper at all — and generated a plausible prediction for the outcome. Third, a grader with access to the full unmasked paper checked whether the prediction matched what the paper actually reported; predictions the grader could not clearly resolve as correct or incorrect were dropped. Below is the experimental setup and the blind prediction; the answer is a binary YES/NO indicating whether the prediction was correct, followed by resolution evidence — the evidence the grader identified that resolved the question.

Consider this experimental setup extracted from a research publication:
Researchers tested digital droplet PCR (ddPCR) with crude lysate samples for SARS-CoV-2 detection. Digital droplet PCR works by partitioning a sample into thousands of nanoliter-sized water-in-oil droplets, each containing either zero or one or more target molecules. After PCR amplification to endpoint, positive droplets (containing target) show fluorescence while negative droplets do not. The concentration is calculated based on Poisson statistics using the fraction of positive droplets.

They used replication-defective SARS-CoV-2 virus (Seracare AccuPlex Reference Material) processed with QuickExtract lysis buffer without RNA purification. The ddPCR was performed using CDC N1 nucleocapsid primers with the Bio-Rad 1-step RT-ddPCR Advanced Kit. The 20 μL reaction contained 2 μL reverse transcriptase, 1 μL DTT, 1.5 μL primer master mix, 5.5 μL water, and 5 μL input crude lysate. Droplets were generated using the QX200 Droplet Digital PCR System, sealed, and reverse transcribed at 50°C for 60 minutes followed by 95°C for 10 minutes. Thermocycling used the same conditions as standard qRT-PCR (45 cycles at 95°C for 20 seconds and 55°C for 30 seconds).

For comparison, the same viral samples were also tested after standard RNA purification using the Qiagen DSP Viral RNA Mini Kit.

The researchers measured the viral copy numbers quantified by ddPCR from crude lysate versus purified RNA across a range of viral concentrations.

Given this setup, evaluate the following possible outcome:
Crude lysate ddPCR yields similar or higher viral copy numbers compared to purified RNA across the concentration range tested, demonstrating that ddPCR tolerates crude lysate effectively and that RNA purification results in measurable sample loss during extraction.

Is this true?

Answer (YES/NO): NO